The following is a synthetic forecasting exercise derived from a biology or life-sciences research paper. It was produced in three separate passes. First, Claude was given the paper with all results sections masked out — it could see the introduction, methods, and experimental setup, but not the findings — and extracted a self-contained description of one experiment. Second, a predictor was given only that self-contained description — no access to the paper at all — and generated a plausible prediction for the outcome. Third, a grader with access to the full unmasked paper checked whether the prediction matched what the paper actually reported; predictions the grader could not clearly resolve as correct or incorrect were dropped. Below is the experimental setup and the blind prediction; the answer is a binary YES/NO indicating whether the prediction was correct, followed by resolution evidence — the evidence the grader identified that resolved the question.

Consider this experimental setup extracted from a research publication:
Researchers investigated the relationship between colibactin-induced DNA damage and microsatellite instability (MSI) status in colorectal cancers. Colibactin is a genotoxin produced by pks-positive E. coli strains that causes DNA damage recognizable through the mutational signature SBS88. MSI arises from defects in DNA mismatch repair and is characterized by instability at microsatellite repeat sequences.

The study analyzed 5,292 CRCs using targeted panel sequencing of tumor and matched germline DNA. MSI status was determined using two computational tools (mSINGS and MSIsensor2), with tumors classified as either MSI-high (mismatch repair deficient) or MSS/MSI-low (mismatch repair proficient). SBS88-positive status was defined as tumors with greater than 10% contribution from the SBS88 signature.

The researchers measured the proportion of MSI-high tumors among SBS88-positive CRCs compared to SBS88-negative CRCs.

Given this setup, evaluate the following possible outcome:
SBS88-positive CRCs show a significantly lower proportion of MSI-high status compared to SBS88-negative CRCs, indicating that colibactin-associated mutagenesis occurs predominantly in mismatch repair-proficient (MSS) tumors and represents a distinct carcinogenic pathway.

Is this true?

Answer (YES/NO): YES